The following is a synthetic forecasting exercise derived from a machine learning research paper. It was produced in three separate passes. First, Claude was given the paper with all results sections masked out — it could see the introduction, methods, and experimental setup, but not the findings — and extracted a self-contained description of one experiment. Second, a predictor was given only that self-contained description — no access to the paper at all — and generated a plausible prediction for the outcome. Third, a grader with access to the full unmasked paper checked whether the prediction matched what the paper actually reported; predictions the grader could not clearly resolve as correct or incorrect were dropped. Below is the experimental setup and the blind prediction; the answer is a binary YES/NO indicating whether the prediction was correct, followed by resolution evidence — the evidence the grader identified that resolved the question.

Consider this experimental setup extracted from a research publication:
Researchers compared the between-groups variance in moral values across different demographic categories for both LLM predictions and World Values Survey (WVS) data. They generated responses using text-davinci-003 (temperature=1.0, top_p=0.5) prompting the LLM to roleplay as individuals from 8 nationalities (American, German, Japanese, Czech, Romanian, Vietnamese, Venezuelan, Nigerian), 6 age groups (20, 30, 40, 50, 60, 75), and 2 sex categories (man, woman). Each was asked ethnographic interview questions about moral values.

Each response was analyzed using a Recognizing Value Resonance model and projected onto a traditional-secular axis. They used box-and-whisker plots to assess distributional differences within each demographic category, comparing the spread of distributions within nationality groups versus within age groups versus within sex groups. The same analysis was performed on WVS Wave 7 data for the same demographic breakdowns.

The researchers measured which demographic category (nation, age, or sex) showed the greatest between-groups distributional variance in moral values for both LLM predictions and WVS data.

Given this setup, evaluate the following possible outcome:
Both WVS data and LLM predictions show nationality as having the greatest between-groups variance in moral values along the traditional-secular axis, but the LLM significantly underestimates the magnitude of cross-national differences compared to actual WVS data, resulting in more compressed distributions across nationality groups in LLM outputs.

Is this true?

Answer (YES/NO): YES